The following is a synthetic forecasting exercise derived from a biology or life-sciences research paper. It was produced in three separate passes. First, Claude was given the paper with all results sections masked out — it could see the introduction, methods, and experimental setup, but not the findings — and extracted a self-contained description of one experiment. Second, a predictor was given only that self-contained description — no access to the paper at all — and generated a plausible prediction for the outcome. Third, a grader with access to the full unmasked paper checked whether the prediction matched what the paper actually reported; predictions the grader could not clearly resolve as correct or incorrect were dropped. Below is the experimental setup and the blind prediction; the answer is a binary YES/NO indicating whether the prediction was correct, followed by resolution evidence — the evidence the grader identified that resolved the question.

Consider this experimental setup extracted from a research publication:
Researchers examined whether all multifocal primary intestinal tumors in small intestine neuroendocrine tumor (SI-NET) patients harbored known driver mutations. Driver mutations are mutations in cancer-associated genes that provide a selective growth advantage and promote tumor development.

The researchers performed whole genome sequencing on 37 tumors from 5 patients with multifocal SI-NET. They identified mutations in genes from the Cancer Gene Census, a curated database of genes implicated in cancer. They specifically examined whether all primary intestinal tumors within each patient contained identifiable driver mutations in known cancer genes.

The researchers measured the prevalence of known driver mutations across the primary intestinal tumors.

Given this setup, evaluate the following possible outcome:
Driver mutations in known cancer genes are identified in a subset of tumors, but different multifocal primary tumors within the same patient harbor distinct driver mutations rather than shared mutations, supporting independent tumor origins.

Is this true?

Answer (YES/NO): NO